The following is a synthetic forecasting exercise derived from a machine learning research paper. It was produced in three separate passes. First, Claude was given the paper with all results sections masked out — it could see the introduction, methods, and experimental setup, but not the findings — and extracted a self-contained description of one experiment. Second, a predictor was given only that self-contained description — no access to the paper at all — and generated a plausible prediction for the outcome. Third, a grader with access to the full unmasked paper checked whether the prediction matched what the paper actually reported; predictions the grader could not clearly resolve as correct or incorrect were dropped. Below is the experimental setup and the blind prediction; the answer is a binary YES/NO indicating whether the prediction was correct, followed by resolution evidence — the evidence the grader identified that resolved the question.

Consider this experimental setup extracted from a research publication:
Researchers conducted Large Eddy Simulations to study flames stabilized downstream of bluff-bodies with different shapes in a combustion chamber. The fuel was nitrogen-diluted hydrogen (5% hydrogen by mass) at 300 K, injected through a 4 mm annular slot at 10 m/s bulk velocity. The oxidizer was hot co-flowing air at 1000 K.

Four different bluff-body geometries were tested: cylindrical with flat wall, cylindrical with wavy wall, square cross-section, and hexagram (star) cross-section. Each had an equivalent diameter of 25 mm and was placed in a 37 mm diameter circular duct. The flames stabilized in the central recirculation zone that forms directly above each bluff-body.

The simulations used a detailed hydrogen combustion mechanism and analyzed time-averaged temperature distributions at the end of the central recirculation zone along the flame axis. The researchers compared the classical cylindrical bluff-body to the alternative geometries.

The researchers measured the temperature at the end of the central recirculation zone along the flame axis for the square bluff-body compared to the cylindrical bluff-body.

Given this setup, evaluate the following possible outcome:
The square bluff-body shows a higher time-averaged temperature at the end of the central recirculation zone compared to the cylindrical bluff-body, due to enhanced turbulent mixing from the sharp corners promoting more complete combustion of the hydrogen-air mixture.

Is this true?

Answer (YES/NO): YES